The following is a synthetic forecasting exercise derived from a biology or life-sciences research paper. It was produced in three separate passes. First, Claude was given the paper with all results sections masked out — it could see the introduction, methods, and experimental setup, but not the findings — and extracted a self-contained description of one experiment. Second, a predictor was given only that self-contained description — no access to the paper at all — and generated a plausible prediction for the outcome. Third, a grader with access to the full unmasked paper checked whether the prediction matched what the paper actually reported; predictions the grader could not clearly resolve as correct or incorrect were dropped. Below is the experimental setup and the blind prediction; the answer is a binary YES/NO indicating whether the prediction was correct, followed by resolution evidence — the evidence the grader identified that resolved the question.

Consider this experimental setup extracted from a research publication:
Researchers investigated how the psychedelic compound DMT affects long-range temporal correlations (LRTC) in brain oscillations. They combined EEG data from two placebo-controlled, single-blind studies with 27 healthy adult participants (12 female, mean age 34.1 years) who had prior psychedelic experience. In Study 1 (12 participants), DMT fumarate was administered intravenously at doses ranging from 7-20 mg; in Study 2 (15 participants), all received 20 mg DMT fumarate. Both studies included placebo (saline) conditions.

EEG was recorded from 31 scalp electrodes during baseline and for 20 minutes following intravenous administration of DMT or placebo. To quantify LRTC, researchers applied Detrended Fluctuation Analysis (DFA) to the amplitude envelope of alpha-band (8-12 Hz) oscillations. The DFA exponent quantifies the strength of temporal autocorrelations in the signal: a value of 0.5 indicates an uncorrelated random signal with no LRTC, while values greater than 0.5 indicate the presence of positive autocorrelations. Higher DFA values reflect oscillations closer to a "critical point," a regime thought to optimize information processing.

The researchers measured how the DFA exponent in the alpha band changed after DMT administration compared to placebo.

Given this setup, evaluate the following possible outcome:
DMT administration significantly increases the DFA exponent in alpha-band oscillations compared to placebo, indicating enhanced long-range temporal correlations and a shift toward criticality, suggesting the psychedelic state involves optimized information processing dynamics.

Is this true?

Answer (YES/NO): NO